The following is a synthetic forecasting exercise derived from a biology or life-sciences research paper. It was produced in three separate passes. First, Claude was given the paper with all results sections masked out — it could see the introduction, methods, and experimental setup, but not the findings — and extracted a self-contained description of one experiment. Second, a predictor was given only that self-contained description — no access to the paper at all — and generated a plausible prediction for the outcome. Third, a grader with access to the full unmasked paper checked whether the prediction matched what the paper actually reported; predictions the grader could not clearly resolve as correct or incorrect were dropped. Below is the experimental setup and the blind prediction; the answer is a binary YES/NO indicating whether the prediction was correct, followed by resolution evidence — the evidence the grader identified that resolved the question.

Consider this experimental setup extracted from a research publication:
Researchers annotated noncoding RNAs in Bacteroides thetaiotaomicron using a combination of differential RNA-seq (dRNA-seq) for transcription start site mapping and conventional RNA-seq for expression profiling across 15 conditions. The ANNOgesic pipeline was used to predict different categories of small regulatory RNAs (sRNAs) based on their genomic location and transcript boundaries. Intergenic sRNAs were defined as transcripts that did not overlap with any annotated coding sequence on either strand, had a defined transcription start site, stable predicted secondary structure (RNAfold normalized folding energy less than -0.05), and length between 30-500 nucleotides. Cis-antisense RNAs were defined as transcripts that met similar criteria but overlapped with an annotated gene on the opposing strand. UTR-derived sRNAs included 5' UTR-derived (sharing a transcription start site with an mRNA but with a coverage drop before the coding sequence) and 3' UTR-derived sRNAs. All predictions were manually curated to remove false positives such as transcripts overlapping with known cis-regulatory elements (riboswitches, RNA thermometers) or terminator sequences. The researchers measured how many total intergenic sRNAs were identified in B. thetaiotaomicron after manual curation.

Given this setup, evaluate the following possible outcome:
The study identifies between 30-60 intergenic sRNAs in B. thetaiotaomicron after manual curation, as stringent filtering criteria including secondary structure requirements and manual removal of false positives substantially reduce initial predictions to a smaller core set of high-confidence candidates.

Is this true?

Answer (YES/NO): NO